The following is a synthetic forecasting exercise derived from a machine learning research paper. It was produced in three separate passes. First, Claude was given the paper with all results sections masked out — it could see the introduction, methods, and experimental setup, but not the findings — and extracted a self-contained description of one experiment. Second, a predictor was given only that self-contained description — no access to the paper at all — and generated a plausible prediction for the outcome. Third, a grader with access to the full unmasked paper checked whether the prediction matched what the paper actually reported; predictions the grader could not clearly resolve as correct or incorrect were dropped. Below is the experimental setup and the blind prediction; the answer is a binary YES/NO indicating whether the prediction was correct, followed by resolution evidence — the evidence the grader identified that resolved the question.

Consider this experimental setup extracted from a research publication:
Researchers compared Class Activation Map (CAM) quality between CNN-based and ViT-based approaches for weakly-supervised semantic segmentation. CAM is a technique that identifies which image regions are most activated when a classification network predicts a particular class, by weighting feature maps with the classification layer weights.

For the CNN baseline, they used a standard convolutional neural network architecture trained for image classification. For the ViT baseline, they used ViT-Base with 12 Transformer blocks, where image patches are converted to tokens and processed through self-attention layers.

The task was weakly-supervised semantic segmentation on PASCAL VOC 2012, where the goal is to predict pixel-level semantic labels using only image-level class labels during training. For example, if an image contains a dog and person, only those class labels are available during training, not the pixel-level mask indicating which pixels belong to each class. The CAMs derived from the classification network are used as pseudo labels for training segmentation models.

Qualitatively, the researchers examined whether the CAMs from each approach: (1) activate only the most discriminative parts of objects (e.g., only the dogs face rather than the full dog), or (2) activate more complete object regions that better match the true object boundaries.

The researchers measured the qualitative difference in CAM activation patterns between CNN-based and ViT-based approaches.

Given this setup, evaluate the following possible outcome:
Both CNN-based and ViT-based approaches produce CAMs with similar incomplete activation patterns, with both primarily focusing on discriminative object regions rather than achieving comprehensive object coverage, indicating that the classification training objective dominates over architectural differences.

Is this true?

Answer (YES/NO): NO